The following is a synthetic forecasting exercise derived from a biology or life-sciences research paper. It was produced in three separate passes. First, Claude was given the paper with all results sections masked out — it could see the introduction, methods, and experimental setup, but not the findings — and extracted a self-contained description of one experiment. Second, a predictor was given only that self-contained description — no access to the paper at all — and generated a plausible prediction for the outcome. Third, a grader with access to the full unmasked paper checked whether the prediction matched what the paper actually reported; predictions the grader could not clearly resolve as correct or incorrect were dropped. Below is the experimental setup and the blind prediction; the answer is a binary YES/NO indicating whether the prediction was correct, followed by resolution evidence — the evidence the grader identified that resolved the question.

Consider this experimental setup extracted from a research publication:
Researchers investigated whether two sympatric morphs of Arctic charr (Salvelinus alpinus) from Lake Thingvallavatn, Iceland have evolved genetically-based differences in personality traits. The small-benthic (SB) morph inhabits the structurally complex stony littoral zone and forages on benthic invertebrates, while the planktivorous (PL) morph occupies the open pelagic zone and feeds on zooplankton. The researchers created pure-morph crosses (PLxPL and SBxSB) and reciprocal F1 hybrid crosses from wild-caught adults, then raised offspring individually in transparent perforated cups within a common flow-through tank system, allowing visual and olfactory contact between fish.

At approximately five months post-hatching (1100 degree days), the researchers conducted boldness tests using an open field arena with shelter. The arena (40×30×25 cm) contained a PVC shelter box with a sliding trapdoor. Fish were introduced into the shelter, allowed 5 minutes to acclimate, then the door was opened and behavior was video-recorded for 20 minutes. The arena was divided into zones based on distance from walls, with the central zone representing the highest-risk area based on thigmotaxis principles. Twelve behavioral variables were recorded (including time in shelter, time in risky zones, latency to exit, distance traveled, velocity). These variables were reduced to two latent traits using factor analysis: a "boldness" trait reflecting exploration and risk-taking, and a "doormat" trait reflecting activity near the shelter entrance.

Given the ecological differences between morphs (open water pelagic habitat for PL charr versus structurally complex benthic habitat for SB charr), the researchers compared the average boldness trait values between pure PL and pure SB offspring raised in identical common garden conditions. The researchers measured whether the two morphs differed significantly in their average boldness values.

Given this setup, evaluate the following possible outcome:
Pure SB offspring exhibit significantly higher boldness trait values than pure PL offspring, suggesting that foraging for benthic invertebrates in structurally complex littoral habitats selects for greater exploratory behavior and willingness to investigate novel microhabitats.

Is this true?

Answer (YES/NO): NO